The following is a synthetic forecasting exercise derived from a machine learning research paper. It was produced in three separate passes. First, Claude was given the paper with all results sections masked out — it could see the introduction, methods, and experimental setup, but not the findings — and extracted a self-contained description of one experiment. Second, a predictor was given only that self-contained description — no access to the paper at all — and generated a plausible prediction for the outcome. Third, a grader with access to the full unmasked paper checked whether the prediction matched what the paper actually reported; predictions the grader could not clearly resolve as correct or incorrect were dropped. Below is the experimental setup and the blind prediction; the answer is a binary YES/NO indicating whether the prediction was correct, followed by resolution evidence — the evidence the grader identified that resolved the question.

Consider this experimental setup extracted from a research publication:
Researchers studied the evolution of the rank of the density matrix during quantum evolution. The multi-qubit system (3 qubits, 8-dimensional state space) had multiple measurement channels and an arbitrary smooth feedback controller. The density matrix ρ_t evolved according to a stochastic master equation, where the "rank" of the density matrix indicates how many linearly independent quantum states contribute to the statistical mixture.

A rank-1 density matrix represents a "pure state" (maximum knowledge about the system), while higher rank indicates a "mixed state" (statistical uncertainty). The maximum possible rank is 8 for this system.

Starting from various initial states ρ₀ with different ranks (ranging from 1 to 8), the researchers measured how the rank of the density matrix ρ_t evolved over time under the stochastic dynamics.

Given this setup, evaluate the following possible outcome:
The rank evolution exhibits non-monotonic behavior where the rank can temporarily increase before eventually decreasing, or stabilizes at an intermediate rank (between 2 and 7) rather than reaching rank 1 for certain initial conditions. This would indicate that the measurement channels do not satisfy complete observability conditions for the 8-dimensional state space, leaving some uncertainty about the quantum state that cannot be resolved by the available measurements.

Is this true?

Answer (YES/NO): NO